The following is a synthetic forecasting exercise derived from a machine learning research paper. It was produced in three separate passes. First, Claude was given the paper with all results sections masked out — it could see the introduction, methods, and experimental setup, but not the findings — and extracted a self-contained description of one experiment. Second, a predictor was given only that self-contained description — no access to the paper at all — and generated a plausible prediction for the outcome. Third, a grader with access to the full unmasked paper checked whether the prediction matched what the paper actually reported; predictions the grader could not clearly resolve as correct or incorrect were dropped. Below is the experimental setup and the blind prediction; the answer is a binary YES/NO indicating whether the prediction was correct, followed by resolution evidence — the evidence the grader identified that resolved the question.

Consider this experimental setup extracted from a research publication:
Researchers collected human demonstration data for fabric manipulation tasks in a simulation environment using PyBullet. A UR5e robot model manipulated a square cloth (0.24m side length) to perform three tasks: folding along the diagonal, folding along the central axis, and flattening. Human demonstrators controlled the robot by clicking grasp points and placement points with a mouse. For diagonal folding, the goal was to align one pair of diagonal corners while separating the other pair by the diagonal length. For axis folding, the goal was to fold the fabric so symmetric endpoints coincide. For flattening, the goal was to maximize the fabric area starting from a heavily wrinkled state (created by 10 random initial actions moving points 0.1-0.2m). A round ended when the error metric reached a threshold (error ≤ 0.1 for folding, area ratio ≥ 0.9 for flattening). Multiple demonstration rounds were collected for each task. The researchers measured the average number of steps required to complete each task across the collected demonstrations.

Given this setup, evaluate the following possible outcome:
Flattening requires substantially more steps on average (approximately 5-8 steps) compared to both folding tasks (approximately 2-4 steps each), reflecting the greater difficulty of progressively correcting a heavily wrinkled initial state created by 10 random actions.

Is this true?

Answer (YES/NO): NO